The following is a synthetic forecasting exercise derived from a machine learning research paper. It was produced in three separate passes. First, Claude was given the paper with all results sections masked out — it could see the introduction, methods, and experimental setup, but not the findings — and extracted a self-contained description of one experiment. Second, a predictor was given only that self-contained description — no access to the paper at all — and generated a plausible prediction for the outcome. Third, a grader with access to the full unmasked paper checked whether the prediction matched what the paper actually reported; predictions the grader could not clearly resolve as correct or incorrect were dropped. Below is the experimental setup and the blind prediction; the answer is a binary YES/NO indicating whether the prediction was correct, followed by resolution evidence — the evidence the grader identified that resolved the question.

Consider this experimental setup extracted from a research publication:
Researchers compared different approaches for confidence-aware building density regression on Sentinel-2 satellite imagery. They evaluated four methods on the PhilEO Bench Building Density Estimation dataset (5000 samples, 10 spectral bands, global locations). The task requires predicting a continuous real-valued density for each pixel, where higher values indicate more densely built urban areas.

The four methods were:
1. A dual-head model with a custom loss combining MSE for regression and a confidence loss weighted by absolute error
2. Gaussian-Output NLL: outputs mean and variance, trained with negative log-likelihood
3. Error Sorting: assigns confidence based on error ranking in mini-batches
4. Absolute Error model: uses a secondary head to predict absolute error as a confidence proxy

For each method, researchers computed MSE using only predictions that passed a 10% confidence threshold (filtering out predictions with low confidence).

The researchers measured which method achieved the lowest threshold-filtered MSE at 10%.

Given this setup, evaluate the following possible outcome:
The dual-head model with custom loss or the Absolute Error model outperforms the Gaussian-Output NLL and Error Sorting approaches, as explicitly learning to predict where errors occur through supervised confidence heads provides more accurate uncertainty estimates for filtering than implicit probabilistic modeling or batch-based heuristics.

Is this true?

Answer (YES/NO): NO